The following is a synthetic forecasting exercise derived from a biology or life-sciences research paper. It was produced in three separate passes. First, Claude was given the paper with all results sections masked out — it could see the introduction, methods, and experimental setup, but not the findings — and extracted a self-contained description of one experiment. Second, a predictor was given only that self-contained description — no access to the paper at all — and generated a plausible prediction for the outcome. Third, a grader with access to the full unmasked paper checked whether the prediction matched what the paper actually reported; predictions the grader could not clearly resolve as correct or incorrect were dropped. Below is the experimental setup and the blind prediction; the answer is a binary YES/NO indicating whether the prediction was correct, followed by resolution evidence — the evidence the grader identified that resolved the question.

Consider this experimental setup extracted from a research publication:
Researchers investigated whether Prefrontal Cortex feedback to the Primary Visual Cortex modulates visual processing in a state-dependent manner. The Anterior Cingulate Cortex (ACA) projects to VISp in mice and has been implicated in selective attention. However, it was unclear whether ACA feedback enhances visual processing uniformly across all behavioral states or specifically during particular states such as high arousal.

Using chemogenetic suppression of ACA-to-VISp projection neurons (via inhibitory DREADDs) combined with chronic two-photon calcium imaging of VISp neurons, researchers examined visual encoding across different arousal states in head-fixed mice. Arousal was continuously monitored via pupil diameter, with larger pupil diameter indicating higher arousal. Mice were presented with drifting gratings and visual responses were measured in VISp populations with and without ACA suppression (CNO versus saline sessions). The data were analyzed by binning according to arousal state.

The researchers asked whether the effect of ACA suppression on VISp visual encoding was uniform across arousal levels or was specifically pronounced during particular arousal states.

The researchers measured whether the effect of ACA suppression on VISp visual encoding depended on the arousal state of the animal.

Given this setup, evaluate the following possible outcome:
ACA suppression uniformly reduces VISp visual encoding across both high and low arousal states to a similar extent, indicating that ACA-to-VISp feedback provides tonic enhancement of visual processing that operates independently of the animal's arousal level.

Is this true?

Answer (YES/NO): NO